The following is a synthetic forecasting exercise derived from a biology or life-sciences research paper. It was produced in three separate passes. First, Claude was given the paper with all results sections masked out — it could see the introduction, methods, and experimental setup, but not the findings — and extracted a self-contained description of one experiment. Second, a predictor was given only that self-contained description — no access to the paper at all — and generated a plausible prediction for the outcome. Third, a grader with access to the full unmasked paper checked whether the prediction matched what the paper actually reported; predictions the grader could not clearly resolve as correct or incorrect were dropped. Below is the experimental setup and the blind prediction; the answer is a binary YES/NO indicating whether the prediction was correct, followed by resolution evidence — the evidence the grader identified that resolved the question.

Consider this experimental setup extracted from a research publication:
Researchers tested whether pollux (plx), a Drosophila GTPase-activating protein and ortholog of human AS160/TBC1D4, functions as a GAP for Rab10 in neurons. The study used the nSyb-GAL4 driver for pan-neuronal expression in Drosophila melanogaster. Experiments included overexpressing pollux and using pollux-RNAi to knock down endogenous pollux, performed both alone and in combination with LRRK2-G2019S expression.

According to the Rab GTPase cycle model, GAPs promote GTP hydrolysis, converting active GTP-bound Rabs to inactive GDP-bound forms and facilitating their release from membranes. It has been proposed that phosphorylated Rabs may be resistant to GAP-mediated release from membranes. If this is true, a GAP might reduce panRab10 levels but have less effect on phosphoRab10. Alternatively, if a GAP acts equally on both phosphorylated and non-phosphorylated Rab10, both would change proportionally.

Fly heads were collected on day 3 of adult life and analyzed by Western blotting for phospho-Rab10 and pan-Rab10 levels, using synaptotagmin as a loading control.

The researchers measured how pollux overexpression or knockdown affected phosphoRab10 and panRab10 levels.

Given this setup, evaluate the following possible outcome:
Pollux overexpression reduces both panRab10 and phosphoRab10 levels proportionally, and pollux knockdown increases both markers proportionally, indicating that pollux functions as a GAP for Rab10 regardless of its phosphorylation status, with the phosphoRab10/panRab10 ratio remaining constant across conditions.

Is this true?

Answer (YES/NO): NO